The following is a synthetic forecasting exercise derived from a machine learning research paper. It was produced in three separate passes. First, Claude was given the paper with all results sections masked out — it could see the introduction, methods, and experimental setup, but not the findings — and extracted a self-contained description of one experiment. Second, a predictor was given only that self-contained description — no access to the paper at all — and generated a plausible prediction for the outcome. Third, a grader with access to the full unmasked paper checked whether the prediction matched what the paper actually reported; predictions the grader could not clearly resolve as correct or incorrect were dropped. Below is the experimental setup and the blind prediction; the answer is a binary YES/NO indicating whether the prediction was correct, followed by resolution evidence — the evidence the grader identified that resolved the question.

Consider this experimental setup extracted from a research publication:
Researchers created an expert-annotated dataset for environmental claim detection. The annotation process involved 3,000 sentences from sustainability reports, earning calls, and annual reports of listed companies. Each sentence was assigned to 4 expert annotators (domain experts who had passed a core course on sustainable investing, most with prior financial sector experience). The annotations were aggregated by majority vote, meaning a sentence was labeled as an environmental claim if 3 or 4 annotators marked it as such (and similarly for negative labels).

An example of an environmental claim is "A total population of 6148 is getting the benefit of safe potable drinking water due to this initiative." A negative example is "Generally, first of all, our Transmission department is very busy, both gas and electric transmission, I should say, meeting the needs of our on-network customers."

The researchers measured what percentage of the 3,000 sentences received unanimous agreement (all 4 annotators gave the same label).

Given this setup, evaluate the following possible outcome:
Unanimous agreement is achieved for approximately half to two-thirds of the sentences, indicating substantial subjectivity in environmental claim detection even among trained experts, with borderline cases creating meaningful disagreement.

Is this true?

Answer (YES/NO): YES